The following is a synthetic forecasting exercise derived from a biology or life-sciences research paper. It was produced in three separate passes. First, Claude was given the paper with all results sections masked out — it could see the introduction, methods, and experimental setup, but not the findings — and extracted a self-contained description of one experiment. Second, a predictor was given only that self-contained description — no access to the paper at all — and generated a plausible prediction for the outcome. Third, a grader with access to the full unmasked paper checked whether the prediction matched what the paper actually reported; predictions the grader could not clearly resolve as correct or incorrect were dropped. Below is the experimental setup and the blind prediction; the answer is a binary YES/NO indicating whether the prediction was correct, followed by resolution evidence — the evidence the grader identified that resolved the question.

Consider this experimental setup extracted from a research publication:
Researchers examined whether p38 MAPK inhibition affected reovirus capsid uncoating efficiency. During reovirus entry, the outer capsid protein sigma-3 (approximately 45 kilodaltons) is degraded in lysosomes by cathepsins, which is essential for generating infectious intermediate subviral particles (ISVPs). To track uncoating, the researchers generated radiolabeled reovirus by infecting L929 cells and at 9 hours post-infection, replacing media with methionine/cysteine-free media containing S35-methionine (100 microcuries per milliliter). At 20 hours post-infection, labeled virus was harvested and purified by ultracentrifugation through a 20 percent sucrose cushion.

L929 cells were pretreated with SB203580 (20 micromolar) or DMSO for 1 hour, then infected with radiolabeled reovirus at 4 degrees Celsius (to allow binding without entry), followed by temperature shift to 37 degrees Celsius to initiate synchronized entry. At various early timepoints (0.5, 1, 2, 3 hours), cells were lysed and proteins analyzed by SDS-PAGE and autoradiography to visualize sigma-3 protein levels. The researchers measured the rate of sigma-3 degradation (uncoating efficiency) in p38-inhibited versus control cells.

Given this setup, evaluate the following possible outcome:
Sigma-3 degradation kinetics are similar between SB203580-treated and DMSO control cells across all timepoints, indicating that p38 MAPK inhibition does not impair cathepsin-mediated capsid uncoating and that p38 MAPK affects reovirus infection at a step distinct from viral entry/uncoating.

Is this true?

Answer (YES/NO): NO